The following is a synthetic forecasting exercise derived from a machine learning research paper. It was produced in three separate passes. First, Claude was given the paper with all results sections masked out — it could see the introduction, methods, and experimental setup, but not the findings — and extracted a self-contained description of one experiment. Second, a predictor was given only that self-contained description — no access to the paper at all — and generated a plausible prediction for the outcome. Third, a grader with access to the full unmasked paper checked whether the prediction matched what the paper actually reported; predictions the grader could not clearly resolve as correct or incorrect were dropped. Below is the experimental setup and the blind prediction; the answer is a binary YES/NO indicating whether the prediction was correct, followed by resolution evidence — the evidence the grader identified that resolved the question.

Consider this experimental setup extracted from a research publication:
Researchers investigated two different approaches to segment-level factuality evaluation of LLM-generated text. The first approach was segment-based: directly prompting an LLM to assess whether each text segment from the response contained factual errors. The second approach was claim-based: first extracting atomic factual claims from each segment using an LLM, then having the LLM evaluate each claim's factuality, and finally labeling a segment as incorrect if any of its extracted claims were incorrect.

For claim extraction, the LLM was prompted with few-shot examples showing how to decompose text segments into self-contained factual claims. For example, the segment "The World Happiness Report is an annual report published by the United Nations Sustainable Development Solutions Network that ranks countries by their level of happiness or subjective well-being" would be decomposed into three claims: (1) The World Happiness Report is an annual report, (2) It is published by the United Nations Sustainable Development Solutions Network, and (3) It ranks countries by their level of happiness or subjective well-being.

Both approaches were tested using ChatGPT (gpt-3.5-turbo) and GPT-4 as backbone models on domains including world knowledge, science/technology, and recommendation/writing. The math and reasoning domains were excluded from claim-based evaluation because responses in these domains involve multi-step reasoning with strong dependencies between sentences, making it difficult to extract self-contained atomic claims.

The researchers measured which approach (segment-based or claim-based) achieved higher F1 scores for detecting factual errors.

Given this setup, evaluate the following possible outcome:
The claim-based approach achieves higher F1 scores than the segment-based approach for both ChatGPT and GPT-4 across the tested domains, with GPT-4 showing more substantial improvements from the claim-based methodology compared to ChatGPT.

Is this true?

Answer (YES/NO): NO